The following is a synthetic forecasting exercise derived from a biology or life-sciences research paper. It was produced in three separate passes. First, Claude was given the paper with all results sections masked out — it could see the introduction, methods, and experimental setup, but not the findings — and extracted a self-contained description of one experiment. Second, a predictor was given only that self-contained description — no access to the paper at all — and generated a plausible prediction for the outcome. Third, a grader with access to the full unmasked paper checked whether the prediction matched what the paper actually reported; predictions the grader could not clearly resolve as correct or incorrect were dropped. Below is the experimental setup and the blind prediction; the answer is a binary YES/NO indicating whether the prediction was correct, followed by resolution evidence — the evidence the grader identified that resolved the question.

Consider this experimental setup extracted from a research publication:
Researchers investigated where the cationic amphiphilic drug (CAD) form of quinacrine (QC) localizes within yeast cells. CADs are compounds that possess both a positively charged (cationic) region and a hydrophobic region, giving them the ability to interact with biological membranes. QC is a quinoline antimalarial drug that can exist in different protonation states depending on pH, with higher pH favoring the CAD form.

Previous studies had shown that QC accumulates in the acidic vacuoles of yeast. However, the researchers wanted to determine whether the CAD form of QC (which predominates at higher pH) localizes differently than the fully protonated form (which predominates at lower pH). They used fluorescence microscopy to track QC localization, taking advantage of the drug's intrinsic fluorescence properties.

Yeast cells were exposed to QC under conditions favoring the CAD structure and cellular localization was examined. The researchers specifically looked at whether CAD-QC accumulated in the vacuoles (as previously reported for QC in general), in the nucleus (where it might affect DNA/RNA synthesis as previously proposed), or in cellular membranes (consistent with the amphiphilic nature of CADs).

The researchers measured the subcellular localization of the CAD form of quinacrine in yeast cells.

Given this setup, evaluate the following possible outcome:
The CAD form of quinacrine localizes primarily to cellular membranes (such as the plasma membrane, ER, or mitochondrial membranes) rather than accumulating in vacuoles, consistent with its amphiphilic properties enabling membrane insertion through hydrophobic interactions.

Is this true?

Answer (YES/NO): NO